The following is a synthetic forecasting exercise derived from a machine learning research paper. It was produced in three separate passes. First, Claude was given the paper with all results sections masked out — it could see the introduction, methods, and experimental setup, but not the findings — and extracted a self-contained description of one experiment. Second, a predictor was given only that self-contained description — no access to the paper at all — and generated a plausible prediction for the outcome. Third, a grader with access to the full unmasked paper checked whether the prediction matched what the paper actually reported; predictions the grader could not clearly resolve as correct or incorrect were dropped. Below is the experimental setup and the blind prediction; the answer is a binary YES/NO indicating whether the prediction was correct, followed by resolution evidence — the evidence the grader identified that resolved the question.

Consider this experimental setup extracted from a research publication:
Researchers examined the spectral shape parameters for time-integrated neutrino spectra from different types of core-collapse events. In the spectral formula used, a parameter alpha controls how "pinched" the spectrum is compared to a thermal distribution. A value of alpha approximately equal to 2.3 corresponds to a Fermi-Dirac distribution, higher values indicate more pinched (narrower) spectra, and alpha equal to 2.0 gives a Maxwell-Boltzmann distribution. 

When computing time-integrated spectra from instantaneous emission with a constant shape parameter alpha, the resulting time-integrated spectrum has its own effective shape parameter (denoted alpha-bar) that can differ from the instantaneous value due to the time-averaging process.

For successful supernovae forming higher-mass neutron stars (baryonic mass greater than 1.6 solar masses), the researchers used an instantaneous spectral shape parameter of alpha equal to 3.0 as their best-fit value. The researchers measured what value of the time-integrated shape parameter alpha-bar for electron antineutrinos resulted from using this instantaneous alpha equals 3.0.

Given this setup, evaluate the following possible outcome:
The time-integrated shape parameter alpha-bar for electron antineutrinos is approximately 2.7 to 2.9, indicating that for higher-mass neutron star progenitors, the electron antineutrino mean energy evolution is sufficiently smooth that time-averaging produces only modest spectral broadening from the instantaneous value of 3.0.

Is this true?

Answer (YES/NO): YES